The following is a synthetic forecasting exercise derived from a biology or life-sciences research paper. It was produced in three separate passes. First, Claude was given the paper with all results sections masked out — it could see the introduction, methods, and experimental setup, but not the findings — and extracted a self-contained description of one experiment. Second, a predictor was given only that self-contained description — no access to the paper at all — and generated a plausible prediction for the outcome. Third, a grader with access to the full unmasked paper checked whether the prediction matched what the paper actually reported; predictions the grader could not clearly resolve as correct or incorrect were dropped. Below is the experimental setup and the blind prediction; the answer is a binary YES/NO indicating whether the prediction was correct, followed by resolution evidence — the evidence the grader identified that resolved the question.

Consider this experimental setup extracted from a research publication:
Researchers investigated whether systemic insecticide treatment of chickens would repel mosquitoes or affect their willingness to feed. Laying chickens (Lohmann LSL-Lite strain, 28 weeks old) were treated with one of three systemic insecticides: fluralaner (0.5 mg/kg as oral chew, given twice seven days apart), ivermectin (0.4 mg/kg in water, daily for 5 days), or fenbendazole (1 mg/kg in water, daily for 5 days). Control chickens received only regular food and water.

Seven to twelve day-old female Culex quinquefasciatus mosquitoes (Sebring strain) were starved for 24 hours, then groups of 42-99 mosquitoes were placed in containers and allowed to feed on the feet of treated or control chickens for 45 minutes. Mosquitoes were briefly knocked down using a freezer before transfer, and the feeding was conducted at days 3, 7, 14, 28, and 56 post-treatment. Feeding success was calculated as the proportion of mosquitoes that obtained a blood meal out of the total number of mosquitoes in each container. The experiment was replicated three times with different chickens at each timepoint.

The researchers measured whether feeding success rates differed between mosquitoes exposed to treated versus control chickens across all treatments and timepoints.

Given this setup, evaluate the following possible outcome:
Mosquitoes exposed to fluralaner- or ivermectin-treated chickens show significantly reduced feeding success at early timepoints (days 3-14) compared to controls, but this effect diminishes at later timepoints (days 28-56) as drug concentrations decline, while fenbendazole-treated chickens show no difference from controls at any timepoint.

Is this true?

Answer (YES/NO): NO